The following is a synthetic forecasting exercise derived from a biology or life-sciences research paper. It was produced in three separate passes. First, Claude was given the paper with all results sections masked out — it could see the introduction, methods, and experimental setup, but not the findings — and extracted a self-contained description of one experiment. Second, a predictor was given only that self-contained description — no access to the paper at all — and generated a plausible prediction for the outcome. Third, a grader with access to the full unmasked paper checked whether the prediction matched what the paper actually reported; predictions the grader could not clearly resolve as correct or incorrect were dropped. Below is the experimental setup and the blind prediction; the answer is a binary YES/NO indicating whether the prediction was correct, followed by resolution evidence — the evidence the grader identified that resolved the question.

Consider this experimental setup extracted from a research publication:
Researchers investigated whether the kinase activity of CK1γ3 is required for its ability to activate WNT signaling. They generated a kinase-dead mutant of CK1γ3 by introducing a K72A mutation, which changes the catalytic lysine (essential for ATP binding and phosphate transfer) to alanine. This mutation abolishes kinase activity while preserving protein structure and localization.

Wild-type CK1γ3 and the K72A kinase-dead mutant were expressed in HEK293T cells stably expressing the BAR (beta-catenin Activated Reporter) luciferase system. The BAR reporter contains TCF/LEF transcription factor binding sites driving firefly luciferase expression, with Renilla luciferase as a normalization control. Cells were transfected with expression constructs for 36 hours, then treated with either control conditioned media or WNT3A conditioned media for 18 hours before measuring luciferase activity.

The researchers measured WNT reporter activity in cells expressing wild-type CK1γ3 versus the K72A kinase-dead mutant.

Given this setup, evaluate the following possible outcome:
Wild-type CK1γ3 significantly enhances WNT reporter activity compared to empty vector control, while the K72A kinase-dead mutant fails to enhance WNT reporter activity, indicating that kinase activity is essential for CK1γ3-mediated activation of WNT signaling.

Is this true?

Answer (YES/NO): YES